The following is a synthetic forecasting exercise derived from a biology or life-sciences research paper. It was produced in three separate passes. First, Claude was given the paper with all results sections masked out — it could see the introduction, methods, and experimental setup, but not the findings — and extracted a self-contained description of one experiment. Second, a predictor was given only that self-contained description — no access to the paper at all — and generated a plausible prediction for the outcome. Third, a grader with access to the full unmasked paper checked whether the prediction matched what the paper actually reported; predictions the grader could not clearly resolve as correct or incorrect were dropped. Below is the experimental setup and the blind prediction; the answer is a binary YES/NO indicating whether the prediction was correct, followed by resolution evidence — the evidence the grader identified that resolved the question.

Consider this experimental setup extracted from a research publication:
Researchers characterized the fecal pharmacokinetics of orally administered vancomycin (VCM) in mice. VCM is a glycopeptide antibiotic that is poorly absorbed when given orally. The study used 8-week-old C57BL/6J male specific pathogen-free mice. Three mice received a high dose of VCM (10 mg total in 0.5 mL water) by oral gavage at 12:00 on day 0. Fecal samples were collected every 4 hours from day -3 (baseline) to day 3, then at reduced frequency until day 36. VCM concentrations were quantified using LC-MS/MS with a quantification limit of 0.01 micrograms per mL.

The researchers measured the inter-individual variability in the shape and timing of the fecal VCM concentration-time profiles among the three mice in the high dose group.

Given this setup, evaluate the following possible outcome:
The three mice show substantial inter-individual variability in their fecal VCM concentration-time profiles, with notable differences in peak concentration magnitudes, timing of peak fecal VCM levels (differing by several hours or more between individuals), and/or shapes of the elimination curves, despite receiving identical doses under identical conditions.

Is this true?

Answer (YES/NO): YES